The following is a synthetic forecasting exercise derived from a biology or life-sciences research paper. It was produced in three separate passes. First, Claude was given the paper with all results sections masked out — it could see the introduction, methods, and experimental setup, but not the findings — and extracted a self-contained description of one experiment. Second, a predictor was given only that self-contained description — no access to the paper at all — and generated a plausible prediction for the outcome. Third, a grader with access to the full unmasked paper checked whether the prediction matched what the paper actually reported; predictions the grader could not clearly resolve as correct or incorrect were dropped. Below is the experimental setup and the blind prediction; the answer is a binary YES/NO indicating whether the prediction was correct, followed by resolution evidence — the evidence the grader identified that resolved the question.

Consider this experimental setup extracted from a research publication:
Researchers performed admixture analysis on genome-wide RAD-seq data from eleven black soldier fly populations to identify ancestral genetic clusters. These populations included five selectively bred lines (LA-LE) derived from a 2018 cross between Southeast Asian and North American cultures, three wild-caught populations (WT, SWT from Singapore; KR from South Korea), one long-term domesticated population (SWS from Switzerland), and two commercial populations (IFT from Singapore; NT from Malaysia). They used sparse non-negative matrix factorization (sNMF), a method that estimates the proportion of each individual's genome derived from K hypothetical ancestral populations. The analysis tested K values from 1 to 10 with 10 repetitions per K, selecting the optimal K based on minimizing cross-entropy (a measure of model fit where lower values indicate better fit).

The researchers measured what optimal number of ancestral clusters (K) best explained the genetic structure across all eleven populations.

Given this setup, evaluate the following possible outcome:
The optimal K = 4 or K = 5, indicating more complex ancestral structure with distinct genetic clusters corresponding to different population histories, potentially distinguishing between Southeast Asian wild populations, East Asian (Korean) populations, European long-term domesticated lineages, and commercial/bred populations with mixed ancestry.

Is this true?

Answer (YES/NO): NO